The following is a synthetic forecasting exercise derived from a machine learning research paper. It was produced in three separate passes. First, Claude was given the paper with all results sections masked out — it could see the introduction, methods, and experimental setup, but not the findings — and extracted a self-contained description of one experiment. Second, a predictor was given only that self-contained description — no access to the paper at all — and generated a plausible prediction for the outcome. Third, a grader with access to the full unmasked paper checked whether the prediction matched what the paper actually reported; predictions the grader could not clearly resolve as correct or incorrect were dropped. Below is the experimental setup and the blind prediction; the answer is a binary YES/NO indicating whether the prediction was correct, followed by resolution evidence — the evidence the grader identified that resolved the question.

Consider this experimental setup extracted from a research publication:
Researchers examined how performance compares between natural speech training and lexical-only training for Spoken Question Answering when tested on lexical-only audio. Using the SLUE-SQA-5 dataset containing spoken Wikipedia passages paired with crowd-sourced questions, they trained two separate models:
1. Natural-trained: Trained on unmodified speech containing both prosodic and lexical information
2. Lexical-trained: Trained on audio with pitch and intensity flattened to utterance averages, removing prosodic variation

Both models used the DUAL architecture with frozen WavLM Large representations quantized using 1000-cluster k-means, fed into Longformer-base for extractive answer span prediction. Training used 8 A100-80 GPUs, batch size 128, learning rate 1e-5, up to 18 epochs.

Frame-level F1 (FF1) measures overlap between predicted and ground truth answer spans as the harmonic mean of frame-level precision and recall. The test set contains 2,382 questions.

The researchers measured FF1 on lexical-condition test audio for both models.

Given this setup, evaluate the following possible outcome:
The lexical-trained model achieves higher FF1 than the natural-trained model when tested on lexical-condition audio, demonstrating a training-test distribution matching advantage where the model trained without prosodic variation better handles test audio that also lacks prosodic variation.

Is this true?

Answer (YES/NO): YES